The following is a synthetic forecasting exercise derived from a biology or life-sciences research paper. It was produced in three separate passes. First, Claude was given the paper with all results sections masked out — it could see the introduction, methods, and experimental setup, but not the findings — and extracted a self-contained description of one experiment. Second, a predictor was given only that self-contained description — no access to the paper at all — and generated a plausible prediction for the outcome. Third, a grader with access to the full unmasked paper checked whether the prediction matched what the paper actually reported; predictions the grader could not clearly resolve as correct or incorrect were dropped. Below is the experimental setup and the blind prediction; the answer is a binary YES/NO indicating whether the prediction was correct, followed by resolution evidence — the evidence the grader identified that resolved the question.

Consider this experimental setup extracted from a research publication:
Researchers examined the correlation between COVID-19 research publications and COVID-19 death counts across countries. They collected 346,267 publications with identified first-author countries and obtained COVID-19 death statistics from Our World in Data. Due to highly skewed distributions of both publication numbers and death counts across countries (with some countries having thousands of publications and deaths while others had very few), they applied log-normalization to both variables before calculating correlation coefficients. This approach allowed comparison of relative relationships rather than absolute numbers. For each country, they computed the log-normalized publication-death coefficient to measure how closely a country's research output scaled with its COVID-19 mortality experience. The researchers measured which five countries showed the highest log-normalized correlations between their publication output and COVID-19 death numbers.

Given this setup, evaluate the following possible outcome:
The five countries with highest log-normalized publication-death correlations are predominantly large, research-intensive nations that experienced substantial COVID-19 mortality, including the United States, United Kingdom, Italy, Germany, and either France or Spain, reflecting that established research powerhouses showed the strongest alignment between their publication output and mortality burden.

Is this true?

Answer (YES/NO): NO